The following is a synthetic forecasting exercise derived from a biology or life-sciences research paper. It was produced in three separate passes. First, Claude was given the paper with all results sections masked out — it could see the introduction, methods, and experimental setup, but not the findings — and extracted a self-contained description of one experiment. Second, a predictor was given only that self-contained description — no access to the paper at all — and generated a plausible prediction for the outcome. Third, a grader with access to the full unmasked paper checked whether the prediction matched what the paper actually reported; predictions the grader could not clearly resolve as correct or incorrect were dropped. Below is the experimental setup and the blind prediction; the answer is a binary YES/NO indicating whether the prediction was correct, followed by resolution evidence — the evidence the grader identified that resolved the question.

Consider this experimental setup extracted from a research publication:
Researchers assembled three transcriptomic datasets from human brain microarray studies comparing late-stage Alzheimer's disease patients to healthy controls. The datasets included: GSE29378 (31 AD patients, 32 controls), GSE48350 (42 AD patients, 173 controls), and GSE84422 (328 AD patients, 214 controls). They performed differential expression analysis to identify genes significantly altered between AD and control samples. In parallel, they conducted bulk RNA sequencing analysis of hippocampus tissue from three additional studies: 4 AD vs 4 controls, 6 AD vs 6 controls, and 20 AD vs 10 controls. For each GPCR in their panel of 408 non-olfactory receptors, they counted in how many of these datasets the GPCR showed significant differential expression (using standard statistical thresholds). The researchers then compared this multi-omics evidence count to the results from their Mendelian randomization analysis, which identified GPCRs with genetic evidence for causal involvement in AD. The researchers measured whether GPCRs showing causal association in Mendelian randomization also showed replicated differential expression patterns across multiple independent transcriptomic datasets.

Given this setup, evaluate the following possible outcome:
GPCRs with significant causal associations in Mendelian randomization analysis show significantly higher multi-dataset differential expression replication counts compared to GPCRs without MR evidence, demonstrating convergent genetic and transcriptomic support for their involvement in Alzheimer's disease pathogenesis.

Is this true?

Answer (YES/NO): NO